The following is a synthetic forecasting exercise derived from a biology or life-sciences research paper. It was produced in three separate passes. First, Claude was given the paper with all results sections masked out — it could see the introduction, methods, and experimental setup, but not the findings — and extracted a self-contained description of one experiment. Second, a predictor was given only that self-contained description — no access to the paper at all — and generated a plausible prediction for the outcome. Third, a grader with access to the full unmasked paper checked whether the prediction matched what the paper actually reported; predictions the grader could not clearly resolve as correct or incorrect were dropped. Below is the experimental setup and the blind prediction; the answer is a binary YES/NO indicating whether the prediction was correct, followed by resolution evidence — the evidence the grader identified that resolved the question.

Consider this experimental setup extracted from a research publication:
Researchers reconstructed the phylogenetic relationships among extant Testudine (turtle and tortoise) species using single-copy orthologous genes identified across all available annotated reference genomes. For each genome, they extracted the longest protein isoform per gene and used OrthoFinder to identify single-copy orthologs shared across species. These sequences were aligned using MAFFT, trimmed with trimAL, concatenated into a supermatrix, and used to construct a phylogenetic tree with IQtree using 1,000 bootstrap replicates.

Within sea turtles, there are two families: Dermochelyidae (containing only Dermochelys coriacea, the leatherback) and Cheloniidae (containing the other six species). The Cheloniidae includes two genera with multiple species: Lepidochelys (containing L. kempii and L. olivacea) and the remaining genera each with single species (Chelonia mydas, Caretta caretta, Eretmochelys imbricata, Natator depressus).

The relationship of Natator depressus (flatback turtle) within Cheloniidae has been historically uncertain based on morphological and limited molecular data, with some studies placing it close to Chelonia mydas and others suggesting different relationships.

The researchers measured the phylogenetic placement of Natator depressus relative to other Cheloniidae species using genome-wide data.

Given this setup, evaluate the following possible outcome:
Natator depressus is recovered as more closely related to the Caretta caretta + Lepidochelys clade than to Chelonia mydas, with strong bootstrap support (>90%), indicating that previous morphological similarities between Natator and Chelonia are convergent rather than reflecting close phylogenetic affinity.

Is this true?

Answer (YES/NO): NO